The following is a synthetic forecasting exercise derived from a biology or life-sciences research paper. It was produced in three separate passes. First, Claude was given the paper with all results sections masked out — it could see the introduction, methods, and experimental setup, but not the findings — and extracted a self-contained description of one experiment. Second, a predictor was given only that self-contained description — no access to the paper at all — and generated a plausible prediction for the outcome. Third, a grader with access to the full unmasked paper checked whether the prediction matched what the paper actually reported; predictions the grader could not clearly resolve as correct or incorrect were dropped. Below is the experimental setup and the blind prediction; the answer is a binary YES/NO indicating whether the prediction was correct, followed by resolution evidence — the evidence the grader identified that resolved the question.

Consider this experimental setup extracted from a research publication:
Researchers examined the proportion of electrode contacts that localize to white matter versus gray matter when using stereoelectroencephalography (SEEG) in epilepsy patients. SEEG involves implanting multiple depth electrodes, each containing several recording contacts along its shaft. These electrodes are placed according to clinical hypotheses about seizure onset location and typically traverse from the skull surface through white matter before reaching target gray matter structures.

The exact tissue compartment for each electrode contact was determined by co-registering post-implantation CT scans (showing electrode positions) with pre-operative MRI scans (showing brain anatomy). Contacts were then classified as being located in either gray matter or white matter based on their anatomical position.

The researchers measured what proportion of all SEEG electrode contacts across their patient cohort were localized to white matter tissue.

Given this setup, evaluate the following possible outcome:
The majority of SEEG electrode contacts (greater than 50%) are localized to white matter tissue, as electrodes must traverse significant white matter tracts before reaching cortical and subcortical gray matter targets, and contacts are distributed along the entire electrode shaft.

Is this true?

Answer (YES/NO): NO